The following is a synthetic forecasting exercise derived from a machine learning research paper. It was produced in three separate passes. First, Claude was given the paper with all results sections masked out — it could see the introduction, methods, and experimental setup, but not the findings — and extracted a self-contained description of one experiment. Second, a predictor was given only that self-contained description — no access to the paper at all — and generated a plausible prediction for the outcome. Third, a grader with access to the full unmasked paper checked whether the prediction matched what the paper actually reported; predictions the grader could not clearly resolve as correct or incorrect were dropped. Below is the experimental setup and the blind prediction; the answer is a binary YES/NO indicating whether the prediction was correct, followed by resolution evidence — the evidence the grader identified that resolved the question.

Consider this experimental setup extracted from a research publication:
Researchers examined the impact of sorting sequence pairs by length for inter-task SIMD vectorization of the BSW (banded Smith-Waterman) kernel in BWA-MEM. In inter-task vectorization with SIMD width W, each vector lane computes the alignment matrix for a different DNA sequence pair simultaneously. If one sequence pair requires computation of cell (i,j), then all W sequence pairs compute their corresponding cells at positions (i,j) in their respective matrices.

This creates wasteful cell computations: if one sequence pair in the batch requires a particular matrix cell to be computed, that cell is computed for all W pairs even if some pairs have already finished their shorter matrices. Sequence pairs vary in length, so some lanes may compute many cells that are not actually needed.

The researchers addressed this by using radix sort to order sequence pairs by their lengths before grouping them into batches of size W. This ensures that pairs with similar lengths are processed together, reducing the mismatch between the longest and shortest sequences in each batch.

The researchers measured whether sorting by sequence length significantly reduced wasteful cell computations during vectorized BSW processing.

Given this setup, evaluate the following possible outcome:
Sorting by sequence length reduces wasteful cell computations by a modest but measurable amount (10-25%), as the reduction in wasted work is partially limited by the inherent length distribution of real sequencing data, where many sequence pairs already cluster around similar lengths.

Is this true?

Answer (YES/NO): NO